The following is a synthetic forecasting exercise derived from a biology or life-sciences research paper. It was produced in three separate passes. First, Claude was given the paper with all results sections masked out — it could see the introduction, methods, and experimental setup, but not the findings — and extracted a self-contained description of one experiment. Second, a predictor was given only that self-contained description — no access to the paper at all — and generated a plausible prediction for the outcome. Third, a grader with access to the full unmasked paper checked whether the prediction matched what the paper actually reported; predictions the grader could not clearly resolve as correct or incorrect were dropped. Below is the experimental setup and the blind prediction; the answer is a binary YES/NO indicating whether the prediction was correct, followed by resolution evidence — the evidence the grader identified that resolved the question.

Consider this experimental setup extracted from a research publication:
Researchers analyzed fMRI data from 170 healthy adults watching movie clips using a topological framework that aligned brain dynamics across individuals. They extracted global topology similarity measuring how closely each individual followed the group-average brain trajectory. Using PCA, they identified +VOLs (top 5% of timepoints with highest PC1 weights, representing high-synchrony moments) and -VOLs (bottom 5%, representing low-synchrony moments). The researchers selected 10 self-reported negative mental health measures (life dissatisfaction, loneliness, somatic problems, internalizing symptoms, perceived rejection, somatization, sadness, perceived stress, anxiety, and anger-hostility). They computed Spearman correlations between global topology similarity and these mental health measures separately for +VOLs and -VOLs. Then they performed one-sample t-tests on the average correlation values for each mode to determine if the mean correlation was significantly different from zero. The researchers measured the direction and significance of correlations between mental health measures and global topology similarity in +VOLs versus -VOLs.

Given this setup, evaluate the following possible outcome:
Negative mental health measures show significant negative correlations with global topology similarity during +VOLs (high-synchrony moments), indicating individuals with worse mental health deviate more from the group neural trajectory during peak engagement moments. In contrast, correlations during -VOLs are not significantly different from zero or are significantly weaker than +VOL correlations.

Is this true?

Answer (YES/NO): NO